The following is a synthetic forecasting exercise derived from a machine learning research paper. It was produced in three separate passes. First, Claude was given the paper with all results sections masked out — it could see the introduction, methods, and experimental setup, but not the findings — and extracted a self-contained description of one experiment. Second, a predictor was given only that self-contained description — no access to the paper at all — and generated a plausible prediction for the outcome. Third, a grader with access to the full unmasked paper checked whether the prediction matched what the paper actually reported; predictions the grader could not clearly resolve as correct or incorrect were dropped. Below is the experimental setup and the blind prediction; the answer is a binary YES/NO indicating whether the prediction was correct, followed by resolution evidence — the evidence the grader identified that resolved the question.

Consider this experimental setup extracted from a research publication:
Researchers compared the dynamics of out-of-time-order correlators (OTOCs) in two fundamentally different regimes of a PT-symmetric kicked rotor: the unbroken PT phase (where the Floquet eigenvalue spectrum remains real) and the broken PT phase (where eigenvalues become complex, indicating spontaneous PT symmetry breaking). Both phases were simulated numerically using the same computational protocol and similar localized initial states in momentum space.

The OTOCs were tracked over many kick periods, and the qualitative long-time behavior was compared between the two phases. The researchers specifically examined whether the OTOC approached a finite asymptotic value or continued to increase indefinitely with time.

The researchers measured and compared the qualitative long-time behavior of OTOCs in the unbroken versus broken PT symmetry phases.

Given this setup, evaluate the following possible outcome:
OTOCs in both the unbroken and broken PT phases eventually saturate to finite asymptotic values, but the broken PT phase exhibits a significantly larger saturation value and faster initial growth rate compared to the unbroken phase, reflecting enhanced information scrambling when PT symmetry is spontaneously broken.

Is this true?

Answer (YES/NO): NO